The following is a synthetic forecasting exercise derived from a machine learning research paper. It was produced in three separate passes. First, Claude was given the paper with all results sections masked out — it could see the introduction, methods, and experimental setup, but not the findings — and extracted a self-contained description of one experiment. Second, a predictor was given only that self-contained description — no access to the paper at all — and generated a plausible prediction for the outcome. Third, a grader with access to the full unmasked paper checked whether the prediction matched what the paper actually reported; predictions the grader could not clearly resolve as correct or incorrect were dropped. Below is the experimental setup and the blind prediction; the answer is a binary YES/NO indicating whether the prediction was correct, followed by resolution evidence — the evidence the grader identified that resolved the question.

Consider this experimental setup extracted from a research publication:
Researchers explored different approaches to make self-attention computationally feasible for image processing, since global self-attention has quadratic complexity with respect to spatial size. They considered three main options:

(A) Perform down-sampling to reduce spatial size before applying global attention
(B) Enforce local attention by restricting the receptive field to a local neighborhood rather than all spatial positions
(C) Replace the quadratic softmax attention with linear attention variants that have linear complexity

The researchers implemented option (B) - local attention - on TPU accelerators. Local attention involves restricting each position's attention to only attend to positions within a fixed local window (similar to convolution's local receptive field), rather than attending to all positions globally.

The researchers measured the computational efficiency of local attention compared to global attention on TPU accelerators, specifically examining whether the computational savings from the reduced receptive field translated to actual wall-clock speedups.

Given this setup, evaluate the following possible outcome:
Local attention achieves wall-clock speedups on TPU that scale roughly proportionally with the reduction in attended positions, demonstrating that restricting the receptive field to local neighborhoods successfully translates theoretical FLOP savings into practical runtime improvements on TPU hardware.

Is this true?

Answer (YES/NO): NO